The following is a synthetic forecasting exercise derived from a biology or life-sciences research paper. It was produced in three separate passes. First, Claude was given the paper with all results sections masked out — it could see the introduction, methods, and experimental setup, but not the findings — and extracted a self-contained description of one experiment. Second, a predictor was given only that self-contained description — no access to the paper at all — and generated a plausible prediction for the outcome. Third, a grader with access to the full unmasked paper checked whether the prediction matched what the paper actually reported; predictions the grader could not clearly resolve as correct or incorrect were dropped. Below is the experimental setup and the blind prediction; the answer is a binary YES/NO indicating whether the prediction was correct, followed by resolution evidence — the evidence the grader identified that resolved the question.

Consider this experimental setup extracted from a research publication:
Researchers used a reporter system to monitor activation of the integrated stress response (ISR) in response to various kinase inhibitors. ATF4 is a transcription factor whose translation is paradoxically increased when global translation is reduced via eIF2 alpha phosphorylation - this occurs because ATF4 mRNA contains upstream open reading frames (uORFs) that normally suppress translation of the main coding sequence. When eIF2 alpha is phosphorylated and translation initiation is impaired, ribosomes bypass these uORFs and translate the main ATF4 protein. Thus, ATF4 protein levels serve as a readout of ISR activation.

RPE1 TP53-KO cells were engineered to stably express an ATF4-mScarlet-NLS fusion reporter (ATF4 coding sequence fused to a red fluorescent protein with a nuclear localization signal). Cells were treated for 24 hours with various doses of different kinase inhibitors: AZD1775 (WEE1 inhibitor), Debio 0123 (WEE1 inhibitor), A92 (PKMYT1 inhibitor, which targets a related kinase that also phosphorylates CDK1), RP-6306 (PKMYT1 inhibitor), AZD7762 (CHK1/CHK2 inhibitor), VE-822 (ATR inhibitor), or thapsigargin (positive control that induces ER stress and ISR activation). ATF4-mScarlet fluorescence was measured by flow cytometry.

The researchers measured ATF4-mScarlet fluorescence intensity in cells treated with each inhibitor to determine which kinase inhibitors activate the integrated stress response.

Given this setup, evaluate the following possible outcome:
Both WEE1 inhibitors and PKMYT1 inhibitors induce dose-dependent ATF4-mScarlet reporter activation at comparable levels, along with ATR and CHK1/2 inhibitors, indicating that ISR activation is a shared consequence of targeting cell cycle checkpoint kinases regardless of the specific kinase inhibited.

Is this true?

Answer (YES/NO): NO